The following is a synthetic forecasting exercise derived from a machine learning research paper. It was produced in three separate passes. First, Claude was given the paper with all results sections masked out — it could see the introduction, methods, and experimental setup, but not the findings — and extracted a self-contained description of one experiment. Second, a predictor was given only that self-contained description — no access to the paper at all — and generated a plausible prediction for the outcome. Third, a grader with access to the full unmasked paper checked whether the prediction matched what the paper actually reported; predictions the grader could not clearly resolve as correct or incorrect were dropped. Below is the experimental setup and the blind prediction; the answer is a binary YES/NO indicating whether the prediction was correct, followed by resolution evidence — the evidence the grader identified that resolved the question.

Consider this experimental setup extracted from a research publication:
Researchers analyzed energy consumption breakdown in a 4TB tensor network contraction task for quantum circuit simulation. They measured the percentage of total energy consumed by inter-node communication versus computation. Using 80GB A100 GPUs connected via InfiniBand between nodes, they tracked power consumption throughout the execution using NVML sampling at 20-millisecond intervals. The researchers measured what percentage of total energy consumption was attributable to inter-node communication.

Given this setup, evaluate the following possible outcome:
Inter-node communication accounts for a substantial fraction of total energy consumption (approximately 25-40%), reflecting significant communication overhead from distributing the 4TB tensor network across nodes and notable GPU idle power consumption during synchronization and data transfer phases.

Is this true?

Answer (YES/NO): YES